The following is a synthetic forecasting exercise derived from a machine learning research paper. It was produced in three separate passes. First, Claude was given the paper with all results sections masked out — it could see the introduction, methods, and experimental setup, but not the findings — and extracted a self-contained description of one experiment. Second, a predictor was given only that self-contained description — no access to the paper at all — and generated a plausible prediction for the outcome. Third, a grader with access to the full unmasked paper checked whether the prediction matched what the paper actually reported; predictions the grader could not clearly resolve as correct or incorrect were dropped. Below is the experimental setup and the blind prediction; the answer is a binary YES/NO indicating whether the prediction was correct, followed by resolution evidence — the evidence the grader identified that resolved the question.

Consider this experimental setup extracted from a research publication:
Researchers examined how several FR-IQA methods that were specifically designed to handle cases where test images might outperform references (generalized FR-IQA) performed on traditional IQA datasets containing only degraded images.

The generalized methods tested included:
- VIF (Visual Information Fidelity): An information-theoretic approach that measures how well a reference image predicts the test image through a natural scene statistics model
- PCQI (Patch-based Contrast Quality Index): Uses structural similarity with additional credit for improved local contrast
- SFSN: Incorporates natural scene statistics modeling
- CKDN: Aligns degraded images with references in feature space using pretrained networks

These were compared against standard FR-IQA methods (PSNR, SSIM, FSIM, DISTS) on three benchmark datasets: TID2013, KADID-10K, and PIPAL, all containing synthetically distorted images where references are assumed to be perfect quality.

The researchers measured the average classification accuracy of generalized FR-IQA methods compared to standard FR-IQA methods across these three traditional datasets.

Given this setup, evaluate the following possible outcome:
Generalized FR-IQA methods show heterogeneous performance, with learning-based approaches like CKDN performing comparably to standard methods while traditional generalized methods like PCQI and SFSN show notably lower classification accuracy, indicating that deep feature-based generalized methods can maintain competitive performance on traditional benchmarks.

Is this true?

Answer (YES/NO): YES